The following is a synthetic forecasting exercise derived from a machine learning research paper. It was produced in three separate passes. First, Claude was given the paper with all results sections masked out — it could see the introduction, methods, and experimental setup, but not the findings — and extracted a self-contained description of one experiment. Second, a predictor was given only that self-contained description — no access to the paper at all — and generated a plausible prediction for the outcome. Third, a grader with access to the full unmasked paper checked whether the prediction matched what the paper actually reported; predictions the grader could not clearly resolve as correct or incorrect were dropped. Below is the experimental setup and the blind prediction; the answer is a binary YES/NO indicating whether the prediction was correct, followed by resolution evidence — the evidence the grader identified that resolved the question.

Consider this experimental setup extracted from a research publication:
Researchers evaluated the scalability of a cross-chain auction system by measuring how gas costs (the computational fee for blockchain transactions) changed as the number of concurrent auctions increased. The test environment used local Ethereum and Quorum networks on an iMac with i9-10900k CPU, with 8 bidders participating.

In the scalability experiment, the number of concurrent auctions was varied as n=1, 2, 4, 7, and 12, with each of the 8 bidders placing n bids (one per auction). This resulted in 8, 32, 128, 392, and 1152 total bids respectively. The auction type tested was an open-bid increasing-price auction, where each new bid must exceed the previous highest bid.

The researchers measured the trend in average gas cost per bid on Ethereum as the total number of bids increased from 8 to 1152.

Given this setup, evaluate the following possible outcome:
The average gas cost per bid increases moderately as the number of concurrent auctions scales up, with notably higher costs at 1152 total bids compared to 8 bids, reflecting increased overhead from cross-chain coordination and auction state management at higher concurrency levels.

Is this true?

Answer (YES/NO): NO